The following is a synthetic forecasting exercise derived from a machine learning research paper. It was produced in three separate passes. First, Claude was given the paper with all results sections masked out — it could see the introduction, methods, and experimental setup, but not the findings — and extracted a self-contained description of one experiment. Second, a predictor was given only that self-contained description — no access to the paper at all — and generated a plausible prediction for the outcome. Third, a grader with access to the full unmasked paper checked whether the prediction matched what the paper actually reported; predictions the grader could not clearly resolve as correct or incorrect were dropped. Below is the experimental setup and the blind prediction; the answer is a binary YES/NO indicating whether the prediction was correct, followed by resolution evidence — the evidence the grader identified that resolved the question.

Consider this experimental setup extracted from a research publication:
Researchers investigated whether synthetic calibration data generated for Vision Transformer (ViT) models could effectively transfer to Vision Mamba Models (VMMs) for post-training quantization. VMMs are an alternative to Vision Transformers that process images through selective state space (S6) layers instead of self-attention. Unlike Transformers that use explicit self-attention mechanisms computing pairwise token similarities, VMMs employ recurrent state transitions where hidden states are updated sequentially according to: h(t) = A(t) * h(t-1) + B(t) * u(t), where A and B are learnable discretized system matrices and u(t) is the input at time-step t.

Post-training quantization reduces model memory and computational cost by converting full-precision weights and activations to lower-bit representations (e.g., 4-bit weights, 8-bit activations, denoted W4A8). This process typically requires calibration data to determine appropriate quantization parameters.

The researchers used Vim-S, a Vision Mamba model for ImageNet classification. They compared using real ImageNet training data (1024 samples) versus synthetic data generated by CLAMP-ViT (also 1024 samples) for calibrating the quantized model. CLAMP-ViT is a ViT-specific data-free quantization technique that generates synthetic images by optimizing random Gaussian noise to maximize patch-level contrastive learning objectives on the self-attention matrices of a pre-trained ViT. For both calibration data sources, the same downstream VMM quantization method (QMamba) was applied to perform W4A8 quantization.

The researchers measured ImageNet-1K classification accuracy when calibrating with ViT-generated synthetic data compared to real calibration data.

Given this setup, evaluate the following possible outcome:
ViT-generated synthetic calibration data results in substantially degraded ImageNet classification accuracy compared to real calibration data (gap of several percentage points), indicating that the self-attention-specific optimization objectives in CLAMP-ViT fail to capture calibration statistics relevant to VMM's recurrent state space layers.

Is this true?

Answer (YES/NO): YES